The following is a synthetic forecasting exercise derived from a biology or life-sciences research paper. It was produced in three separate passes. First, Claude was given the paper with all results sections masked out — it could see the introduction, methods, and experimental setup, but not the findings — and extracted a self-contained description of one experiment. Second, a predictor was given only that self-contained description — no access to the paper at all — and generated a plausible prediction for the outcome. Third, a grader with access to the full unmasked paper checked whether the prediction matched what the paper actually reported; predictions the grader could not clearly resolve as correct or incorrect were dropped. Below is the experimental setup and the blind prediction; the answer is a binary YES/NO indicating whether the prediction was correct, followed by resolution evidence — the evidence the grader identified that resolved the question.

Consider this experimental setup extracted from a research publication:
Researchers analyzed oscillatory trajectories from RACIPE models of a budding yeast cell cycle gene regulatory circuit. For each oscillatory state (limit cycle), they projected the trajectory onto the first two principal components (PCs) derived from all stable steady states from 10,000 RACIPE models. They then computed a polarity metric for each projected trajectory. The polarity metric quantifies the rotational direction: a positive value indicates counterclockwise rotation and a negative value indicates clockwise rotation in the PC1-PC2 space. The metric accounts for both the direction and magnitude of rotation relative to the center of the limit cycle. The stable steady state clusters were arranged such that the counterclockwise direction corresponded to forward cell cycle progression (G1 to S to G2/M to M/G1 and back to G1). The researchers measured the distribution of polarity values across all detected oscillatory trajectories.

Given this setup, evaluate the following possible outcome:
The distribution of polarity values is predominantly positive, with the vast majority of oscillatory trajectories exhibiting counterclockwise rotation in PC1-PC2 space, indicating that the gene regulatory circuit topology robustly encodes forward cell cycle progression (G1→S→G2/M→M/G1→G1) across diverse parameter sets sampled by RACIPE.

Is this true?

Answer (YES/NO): NO